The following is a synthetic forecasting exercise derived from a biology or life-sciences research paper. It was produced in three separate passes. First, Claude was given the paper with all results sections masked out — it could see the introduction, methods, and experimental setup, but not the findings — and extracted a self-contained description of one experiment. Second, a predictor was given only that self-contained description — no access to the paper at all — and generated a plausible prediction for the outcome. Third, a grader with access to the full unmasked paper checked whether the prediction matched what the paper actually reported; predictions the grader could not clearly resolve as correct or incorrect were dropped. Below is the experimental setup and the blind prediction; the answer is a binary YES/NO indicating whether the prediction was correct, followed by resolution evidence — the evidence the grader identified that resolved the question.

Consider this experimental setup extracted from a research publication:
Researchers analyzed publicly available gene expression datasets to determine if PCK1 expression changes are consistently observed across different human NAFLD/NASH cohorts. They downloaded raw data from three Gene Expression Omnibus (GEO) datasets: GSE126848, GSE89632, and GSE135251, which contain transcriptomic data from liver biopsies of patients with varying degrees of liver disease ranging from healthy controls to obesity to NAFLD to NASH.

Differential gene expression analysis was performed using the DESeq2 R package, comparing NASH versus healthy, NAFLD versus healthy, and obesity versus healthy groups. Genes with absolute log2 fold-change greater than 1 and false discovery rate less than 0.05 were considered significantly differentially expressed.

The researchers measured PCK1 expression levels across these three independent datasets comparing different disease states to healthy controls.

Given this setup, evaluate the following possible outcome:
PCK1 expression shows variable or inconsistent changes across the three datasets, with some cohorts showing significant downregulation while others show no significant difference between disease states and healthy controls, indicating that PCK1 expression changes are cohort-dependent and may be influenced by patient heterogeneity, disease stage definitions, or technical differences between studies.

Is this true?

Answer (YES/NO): NO